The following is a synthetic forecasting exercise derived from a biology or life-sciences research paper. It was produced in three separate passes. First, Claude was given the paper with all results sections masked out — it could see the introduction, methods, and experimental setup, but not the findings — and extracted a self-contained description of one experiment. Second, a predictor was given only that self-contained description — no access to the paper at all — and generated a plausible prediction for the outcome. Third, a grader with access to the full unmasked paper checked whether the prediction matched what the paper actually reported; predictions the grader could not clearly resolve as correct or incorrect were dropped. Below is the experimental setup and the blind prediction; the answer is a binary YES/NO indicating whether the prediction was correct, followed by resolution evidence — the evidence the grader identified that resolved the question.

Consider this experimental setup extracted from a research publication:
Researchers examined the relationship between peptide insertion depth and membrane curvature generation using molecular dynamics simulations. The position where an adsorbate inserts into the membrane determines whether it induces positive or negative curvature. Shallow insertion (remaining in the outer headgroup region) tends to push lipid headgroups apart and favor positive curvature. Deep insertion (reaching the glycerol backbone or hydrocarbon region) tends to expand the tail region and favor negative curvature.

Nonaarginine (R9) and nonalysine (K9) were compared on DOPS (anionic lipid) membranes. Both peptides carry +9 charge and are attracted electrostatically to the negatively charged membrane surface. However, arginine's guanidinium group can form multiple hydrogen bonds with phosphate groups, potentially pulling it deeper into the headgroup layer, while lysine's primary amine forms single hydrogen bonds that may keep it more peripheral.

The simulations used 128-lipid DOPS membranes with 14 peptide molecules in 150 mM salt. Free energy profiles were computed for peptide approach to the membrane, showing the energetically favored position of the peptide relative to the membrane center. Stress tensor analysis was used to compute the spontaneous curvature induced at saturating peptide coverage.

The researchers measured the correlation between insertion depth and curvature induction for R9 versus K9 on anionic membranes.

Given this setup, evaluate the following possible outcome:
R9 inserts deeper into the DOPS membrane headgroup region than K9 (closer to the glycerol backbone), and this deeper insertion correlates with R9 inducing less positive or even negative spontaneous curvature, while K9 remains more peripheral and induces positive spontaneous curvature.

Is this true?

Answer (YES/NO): NO